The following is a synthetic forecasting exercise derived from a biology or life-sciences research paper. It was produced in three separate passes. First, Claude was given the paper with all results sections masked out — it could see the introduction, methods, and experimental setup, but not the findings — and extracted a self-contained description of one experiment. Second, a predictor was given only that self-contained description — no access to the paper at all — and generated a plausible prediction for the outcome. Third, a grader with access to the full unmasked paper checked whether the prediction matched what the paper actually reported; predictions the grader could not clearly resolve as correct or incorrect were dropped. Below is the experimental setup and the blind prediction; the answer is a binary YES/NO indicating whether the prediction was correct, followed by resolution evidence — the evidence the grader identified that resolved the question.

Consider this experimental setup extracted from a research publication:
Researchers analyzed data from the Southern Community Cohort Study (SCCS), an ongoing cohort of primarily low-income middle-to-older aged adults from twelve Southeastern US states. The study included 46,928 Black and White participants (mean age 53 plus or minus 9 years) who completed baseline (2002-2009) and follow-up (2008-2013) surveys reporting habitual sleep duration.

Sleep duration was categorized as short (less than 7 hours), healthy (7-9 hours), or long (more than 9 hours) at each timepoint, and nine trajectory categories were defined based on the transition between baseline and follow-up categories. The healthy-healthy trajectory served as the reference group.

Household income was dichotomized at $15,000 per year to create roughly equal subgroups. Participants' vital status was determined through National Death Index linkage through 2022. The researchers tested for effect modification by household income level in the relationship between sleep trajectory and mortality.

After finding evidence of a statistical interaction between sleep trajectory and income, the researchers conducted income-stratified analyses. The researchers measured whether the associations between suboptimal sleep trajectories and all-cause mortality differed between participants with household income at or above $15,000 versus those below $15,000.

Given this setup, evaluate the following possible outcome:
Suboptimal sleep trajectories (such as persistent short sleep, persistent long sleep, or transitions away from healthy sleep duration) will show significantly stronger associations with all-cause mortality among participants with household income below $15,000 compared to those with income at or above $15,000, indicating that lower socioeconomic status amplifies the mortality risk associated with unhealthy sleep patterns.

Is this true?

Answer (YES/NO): NO